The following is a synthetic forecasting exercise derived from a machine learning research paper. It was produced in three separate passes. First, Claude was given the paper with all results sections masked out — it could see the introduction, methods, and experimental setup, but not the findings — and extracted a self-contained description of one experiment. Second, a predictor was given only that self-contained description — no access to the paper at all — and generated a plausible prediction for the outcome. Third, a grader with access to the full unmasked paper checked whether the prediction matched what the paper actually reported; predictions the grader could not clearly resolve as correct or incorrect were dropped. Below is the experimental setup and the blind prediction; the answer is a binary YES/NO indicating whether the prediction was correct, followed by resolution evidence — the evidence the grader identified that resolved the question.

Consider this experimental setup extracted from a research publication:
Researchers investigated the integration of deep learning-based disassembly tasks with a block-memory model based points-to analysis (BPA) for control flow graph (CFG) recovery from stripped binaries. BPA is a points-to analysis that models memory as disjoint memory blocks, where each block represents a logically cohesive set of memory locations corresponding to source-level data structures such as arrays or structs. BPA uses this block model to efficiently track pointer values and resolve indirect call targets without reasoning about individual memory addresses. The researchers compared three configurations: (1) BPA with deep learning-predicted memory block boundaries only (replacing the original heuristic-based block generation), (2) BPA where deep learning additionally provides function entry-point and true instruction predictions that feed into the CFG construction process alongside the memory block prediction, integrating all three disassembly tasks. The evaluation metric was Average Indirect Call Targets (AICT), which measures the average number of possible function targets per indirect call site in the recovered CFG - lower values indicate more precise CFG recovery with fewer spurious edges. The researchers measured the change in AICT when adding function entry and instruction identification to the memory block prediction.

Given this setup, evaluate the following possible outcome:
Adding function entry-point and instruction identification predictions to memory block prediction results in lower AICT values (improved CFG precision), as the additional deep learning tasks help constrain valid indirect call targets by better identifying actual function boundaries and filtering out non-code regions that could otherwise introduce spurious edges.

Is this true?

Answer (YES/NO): YES